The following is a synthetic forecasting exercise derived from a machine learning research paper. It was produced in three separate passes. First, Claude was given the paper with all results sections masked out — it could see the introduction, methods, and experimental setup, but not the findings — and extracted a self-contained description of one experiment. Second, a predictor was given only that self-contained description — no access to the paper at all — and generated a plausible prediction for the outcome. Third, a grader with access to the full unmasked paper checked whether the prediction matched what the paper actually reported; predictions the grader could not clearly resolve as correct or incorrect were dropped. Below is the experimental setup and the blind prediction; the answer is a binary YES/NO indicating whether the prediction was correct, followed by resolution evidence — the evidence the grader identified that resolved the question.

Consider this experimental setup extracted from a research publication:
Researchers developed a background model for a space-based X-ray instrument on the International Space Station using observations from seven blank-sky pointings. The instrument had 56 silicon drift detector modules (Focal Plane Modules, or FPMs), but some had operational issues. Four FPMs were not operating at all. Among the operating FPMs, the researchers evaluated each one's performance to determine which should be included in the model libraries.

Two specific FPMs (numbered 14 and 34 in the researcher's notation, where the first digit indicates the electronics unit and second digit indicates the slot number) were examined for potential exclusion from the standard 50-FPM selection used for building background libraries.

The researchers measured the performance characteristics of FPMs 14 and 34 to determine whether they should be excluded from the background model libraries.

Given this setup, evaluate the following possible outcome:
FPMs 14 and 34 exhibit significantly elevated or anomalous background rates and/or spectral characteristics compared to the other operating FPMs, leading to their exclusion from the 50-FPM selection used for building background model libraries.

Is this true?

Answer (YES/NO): YES